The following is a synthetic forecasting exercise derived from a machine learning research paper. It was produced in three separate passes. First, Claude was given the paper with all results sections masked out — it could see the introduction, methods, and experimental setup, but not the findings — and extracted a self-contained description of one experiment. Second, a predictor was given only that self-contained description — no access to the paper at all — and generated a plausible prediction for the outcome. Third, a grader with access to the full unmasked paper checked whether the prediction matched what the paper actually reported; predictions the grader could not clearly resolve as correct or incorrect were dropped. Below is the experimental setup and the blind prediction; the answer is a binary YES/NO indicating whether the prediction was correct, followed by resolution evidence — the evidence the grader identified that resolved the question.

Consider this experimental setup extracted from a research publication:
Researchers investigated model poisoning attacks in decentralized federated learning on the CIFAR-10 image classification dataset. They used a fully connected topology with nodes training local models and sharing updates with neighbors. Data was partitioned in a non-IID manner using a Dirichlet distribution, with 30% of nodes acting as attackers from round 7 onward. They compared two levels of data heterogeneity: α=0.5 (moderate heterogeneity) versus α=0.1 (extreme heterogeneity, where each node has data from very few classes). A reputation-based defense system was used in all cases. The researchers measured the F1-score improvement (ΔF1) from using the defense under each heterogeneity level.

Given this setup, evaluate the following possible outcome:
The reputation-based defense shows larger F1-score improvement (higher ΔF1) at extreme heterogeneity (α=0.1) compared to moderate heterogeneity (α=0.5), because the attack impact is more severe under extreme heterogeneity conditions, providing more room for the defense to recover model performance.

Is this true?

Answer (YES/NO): NO